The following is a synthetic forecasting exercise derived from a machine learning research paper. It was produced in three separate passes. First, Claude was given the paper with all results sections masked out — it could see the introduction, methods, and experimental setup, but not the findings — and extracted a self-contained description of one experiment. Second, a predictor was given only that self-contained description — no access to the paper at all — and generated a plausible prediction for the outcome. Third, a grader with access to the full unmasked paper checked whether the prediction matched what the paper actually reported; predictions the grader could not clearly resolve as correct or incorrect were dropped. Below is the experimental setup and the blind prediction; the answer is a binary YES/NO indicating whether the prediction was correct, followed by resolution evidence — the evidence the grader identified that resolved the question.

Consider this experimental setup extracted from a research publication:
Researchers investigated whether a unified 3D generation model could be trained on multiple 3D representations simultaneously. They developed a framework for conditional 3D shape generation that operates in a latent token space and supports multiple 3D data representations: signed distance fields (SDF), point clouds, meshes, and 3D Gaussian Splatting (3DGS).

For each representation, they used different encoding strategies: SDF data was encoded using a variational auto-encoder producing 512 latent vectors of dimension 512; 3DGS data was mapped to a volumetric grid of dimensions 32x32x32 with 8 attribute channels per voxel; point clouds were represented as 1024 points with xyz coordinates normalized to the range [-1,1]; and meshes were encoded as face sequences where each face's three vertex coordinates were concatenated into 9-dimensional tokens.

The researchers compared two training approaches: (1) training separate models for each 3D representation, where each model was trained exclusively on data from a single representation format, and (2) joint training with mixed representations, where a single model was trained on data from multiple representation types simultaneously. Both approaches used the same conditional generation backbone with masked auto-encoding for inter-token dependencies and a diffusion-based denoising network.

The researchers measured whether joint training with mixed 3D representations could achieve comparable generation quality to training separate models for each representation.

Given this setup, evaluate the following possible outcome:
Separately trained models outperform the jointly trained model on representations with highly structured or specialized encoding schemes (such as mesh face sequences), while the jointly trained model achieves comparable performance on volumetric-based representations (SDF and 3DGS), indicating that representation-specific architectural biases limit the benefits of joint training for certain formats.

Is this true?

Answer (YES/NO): NO